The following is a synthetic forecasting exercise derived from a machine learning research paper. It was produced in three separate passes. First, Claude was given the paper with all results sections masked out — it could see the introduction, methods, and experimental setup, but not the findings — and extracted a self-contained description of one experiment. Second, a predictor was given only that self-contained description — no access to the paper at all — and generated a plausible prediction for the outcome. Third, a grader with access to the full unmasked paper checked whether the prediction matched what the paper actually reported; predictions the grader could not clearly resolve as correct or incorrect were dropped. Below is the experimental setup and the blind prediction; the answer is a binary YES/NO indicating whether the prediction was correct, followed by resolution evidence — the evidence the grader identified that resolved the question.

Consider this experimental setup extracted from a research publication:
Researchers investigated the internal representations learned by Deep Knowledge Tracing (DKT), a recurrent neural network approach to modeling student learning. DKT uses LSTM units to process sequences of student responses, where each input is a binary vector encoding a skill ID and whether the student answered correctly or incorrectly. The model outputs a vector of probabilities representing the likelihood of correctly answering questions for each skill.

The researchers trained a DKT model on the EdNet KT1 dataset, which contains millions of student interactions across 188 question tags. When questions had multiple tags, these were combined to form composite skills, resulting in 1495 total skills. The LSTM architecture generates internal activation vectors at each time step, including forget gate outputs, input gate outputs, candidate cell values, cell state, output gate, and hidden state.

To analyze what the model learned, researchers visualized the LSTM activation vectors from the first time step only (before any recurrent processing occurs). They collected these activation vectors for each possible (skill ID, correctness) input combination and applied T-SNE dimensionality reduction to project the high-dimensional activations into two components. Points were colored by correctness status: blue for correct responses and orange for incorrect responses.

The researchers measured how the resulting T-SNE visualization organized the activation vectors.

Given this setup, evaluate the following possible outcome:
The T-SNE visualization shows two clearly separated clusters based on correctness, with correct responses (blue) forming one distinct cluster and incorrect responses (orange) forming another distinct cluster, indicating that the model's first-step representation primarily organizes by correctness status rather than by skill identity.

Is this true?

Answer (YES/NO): YES